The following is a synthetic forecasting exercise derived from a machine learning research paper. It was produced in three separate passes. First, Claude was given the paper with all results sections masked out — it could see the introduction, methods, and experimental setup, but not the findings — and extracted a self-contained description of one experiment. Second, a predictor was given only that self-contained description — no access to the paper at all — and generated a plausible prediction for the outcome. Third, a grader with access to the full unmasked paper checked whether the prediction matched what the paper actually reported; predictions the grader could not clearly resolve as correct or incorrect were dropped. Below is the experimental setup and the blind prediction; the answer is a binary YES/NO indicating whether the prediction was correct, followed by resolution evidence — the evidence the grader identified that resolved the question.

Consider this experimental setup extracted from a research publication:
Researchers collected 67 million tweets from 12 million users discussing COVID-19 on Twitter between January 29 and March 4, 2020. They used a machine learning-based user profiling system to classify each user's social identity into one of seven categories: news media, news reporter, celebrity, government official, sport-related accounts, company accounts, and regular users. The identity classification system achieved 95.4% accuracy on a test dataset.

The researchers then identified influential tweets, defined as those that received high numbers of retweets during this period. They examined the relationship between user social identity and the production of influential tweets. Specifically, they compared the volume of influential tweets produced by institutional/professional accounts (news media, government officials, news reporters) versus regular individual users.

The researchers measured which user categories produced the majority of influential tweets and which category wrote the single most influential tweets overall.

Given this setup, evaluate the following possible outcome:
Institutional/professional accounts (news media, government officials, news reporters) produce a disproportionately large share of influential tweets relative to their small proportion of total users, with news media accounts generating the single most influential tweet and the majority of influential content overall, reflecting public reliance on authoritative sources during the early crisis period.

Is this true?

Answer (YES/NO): NO